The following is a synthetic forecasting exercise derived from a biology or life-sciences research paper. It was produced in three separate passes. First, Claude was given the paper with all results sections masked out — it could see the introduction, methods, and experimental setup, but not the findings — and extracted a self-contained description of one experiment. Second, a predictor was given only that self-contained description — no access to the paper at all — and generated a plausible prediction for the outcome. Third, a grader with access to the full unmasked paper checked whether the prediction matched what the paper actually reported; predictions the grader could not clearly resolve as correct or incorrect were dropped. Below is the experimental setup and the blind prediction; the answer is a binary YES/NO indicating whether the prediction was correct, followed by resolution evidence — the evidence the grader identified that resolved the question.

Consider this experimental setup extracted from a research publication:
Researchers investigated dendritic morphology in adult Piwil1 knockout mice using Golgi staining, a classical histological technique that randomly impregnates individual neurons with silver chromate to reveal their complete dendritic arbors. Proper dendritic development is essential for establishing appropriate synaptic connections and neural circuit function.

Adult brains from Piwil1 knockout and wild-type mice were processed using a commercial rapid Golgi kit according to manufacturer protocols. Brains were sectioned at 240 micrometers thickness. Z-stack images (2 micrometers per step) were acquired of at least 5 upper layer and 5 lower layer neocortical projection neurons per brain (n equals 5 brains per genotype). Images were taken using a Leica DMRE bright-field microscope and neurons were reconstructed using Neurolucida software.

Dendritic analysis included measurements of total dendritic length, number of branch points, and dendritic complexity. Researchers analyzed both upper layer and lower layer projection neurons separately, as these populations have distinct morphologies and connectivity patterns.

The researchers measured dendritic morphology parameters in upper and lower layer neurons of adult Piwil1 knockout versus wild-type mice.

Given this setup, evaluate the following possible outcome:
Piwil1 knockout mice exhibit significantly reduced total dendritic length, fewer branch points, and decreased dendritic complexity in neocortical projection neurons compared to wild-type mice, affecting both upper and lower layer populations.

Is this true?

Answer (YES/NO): NO